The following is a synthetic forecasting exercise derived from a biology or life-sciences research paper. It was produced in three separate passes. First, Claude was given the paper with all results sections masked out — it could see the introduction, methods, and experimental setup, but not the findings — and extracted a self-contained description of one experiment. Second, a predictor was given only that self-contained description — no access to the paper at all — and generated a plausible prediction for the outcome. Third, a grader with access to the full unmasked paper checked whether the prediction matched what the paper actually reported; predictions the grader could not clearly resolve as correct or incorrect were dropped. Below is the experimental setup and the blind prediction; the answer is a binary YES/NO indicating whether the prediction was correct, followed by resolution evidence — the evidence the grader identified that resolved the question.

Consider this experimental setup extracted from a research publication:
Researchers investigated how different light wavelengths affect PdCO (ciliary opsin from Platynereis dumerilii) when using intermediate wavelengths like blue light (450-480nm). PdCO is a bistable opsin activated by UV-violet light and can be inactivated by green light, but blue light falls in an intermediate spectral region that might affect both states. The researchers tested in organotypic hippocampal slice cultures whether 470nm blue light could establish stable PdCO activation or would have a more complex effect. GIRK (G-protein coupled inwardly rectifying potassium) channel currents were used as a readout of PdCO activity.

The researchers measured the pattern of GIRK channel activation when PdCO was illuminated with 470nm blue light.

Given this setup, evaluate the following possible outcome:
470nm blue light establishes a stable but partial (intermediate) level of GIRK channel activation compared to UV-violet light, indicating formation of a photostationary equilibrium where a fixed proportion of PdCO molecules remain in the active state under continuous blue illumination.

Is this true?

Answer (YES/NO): YES